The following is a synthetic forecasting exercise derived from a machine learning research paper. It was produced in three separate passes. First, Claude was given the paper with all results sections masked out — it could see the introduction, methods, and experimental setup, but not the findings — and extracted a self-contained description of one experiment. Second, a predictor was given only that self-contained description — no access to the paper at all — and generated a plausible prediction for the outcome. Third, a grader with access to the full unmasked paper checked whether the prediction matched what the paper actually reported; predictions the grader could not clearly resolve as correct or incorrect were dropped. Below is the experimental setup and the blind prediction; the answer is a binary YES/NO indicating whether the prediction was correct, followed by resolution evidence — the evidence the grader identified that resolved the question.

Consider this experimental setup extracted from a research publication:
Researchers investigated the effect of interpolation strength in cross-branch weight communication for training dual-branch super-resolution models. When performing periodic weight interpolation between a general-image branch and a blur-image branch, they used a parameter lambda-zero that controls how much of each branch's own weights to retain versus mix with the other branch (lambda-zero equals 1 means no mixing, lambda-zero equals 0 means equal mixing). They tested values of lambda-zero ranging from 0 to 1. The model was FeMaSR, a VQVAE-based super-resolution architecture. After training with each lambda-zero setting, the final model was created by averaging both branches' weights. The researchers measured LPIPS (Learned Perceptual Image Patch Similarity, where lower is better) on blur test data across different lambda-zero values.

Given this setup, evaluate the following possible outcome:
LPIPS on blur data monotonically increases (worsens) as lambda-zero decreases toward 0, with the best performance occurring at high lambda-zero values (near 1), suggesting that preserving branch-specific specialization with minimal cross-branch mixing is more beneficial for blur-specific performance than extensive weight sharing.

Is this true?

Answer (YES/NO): NO